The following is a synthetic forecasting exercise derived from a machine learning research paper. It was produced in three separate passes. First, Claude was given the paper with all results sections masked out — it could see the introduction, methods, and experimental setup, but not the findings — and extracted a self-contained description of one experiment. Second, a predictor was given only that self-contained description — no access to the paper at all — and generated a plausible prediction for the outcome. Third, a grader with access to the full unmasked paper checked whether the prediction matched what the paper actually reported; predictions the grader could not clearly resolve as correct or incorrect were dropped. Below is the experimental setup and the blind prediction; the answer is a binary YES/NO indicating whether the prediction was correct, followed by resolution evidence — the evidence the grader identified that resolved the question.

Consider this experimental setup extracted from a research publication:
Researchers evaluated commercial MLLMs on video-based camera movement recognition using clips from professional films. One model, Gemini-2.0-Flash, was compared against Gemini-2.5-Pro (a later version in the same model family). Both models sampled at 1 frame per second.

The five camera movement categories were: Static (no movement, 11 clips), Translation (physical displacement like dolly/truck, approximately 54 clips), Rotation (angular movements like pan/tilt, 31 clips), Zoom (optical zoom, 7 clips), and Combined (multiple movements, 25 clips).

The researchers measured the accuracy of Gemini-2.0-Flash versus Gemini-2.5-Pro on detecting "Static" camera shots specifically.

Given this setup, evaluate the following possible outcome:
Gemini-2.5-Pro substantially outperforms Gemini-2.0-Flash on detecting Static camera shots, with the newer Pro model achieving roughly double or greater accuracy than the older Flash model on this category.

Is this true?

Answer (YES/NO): YES